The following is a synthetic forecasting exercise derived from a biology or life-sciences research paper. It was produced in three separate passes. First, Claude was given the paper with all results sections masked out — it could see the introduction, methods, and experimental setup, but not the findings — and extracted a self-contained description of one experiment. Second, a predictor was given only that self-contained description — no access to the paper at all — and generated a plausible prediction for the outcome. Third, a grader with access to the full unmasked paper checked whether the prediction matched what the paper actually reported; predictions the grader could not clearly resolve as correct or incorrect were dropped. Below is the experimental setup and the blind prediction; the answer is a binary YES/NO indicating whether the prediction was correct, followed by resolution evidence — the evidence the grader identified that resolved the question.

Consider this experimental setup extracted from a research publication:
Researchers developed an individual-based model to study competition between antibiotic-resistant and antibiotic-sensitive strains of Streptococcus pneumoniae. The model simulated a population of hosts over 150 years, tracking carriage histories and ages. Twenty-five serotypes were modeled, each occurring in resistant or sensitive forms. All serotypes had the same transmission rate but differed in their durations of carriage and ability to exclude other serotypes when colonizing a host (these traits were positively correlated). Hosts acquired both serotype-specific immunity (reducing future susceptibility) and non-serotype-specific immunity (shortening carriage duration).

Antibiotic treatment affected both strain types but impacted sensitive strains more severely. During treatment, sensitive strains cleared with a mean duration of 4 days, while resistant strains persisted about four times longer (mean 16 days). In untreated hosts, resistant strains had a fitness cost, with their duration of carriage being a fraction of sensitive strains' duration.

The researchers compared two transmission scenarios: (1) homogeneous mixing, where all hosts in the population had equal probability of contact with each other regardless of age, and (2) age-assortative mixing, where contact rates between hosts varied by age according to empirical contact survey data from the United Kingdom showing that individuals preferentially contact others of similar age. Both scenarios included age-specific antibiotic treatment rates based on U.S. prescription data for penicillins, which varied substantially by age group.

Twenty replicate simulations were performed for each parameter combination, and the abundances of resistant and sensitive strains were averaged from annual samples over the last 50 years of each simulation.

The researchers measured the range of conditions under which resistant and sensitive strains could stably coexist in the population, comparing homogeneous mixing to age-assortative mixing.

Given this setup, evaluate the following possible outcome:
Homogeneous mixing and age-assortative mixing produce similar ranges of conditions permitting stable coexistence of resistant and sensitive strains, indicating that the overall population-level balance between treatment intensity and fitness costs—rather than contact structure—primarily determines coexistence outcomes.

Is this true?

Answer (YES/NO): NO